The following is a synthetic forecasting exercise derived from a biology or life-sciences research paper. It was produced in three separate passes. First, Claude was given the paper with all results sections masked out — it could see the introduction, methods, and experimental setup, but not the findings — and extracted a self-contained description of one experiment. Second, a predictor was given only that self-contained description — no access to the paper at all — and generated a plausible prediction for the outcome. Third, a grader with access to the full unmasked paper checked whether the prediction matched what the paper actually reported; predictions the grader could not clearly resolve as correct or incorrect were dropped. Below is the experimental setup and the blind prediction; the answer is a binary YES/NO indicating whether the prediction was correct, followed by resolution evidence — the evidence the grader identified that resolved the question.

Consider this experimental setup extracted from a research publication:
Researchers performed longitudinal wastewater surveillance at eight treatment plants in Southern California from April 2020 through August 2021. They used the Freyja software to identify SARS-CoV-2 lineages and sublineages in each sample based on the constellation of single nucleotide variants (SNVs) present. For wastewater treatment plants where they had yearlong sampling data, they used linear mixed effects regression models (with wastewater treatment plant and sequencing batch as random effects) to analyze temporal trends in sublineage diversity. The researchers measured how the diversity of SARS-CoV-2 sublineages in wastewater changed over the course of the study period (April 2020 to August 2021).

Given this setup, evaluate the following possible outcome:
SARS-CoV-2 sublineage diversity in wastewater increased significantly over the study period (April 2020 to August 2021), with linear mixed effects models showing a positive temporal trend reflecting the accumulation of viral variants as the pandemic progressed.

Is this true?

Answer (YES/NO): NO